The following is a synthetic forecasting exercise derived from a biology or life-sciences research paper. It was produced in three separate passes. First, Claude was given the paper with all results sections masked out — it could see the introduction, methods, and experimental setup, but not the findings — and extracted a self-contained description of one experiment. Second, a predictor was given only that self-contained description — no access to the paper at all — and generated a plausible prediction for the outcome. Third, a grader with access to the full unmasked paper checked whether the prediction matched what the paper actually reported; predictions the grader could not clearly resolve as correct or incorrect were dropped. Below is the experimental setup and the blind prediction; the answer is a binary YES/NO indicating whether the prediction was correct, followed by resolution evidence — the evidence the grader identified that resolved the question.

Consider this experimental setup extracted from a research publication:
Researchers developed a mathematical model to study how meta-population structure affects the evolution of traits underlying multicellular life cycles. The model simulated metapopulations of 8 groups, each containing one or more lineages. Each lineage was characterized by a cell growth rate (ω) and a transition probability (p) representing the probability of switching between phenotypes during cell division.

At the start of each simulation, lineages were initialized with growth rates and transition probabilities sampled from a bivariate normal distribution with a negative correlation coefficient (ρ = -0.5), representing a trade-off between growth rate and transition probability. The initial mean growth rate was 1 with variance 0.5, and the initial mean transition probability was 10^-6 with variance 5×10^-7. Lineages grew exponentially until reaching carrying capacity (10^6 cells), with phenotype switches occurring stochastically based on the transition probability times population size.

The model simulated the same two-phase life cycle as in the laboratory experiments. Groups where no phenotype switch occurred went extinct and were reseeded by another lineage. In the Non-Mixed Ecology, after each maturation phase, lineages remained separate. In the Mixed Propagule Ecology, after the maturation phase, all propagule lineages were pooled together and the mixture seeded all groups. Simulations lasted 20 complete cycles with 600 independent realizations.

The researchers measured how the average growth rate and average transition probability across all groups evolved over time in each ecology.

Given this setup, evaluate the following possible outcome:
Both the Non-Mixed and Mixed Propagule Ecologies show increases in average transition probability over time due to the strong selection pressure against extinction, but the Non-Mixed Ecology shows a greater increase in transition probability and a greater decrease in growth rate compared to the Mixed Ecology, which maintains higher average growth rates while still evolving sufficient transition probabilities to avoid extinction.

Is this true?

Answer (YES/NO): NO